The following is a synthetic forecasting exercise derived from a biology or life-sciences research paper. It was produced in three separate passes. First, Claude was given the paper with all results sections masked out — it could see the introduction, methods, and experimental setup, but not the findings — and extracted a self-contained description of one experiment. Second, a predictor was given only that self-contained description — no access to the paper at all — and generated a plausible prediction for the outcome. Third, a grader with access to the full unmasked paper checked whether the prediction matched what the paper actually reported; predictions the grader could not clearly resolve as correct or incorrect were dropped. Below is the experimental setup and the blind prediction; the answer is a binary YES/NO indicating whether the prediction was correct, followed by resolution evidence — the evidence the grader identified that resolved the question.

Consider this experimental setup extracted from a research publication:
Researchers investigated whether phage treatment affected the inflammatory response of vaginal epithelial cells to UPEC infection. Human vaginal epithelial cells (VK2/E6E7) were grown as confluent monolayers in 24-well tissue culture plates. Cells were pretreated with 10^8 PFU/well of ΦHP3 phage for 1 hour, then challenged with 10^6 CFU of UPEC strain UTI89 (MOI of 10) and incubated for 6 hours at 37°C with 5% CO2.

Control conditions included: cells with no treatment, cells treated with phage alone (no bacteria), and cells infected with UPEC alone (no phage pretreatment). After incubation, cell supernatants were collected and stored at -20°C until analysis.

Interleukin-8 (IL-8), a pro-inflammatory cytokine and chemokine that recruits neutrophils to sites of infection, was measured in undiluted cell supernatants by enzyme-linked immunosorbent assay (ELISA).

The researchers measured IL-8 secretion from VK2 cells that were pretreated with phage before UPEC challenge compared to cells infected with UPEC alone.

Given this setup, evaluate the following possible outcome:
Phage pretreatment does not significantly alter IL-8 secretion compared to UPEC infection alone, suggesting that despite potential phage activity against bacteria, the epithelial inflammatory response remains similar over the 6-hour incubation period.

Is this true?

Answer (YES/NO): YES